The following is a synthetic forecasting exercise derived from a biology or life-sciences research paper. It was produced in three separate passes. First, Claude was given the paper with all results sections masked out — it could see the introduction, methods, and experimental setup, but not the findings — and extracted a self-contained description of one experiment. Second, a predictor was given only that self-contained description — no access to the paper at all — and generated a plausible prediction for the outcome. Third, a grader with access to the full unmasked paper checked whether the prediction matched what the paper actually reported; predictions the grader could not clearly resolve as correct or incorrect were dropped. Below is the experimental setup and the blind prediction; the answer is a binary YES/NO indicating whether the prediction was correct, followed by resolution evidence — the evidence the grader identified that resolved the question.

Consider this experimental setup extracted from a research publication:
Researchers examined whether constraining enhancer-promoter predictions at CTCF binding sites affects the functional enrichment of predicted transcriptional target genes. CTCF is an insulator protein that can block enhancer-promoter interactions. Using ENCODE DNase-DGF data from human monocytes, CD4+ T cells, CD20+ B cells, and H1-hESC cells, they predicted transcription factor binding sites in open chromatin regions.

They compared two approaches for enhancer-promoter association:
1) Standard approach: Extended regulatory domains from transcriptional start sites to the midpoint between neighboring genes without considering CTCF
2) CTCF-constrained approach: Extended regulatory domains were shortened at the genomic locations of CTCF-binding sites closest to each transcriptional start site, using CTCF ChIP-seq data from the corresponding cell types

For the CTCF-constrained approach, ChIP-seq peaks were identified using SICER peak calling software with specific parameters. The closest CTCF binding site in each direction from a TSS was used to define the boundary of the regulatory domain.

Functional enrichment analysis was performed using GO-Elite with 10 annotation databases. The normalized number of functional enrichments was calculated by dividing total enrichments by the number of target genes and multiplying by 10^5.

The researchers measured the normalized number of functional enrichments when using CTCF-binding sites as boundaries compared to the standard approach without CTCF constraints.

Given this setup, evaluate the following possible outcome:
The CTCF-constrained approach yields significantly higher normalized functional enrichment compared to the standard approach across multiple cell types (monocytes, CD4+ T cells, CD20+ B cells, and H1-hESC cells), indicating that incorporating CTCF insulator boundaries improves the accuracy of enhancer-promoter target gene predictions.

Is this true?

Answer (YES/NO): YES